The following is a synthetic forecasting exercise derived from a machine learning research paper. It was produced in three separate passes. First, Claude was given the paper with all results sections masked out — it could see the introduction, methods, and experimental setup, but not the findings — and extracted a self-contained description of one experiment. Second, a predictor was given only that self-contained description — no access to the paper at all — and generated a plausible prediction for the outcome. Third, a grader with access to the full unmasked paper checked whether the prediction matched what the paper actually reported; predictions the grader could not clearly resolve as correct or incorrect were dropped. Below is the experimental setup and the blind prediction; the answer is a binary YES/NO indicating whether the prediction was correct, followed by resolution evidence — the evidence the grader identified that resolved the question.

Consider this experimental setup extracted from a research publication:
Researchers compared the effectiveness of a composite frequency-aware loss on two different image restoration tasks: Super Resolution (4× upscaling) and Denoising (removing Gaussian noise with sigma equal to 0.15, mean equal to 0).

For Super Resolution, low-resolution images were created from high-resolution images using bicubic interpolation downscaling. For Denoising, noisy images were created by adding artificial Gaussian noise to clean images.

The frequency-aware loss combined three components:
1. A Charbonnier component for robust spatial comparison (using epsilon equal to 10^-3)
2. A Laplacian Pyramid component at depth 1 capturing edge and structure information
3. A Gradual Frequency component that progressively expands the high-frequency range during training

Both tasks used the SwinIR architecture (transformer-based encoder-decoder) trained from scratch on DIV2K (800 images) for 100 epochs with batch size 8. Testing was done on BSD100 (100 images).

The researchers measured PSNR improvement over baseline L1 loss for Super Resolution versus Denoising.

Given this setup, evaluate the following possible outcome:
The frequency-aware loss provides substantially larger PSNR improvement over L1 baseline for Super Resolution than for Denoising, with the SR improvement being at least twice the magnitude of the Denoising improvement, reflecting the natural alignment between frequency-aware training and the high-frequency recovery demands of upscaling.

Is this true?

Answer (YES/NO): NO